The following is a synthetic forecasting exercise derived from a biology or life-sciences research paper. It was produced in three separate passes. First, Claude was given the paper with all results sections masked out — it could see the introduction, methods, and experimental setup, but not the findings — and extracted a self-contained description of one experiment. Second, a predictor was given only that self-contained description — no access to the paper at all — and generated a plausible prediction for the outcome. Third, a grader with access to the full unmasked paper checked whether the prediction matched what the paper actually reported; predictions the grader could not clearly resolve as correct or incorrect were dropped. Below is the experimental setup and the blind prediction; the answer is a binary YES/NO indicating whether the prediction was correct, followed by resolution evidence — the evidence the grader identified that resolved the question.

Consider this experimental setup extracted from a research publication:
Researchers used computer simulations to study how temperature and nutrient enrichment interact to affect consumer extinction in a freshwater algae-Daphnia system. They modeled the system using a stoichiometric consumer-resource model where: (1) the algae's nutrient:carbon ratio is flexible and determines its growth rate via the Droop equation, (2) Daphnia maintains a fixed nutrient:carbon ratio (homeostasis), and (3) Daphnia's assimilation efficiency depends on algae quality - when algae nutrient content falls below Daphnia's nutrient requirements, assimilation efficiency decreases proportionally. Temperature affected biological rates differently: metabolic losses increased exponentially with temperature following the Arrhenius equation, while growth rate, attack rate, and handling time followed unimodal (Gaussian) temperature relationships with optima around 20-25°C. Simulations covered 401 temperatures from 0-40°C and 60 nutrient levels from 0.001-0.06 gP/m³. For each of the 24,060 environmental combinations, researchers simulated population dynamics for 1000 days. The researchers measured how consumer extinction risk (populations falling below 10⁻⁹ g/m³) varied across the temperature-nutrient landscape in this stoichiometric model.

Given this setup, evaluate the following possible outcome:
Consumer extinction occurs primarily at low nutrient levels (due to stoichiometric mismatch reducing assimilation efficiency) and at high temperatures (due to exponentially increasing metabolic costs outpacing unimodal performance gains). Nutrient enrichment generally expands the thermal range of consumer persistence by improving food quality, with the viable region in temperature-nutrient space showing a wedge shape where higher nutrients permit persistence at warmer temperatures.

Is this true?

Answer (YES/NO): NO